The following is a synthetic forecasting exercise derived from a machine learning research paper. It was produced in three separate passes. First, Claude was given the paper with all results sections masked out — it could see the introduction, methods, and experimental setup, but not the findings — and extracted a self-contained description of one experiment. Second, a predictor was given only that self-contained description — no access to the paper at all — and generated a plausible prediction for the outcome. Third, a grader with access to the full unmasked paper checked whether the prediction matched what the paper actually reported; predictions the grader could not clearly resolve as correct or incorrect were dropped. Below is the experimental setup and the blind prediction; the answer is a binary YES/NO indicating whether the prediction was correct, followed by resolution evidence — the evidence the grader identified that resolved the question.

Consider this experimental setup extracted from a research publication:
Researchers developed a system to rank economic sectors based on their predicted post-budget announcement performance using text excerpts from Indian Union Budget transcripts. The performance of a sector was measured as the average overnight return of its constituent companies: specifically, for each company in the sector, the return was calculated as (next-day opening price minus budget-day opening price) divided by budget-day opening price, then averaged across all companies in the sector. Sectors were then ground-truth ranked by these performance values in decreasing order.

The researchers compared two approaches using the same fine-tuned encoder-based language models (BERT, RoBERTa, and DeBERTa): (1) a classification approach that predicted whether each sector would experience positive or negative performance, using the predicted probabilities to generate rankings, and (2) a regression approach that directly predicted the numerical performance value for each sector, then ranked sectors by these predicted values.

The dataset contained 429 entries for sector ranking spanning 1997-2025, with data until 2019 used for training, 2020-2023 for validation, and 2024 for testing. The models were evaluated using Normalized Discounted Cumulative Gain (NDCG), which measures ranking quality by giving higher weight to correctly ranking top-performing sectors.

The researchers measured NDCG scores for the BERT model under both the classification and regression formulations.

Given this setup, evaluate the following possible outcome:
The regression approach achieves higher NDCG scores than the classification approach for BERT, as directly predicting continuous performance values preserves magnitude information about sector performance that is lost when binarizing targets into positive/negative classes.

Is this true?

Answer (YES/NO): NO